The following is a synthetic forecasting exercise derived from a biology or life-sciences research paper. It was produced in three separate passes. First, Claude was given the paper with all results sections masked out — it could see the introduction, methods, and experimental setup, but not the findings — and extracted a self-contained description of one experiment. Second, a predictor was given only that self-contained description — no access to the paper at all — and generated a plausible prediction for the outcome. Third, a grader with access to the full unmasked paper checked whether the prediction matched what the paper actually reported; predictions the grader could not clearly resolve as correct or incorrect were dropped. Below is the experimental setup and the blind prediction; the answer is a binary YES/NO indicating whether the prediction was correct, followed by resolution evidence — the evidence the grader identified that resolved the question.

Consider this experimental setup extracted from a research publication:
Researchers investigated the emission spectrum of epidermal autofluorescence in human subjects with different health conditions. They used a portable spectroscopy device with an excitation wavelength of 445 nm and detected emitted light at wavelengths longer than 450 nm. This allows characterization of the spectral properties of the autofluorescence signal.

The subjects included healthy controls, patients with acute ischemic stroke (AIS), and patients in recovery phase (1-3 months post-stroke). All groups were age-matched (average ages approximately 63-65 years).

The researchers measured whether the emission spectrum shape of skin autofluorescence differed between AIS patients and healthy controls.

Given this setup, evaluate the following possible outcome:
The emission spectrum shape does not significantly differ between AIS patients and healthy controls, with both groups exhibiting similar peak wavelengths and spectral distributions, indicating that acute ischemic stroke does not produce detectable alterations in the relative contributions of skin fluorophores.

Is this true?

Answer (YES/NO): YES